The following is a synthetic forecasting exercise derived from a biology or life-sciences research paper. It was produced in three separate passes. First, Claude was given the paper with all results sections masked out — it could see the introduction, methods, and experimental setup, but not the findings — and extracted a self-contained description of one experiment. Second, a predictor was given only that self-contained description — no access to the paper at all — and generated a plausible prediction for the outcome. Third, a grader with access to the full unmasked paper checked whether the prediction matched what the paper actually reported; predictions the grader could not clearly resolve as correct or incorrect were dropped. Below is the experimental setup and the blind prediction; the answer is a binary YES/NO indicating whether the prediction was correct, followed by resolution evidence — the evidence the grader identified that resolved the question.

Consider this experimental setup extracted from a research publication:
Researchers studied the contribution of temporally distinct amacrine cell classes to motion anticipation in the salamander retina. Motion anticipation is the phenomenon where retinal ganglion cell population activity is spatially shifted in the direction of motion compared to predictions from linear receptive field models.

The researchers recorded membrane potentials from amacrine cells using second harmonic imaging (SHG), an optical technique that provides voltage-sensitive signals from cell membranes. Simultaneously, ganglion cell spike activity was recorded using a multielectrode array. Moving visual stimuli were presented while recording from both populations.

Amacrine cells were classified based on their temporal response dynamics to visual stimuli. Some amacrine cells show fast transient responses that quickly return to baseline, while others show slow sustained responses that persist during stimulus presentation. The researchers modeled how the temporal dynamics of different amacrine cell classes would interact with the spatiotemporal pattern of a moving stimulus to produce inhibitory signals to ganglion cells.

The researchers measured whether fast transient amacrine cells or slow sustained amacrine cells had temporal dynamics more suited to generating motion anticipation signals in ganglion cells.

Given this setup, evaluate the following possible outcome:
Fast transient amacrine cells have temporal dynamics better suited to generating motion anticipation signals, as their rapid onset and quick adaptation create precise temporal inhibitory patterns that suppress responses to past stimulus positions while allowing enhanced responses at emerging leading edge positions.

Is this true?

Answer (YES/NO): NO